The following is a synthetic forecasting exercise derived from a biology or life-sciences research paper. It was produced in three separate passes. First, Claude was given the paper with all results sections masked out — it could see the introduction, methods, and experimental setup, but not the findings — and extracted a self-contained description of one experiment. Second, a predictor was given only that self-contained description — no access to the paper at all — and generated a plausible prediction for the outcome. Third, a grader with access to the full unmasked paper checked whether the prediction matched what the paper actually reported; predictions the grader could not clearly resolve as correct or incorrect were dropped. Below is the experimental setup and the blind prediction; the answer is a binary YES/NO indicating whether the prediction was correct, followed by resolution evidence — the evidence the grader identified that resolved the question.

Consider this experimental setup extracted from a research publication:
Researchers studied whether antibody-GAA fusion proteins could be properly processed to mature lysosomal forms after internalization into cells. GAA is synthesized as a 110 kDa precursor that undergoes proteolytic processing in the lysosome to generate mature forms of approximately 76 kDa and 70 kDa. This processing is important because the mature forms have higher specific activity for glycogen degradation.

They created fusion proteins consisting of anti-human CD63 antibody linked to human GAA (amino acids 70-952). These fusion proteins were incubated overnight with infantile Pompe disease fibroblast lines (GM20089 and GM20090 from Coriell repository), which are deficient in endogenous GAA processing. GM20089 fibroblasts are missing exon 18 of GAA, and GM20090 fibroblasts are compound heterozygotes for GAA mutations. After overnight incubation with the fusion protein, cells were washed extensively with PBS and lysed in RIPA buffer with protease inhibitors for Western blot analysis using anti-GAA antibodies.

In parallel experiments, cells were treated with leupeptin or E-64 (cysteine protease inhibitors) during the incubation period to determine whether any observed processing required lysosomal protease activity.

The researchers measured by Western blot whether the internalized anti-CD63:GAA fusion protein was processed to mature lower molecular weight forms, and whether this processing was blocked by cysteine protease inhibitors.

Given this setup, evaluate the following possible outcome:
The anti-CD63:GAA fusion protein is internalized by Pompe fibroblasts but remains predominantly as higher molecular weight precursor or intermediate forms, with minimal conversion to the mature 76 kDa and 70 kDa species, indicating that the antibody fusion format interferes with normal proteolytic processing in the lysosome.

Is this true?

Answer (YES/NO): NO